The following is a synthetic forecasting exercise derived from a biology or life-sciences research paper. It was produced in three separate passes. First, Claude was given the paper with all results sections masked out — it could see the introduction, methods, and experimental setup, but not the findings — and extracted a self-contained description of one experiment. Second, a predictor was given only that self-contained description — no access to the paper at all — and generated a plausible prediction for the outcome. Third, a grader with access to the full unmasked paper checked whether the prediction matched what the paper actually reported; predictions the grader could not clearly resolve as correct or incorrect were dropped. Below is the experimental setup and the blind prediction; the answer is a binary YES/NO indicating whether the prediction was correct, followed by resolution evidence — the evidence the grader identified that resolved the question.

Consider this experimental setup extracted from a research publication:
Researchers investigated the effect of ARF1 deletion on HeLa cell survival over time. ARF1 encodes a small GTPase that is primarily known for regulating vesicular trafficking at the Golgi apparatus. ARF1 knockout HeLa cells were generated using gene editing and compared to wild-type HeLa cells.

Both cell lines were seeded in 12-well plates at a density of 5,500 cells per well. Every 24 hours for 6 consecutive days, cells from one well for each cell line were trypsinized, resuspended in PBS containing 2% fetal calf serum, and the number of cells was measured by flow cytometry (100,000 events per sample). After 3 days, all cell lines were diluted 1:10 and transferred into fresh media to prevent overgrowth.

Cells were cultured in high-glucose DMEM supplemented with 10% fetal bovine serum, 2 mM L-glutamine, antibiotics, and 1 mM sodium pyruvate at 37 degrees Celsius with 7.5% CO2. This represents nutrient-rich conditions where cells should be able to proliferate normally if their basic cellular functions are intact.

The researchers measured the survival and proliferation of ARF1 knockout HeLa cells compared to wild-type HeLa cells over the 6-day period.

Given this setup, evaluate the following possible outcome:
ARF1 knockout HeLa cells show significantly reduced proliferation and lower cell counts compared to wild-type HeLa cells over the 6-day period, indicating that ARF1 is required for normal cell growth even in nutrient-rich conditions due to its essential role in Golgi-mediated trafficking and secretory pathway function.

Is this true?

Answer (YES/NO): NO